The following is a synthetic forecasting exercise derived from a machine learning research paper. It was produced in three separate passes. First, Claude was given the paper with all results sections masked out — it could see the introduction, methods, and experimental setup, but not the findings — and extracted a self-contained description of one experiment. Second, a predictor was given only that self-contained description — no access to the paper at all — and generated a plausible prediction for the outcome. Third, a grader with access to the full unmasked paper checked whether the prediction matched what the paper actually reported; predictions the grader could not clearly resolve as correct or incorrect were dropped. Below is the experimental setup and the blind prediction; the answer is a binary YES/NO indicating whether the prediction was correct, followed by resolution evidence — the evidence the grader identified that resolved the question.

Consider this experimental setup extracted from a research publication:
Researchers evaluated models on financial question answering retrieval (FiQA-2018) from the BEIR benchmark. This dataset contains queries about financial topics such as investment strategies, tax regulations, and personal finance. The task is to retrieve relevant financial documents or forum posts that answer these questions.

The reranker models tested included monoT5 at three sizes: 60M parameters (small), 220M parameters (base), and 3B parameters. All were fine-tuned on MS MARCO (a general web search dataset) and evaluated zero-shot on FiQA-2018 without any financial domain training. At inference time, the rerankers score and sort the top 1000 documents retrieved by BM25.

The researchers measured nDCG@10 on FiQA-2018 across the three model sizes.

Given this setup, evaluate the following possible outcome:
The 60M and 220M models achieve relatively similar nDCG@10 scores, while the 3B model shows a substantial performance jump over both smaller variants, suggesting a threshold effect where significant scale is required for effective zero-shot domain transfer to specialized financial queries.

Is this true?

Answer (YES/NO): NO